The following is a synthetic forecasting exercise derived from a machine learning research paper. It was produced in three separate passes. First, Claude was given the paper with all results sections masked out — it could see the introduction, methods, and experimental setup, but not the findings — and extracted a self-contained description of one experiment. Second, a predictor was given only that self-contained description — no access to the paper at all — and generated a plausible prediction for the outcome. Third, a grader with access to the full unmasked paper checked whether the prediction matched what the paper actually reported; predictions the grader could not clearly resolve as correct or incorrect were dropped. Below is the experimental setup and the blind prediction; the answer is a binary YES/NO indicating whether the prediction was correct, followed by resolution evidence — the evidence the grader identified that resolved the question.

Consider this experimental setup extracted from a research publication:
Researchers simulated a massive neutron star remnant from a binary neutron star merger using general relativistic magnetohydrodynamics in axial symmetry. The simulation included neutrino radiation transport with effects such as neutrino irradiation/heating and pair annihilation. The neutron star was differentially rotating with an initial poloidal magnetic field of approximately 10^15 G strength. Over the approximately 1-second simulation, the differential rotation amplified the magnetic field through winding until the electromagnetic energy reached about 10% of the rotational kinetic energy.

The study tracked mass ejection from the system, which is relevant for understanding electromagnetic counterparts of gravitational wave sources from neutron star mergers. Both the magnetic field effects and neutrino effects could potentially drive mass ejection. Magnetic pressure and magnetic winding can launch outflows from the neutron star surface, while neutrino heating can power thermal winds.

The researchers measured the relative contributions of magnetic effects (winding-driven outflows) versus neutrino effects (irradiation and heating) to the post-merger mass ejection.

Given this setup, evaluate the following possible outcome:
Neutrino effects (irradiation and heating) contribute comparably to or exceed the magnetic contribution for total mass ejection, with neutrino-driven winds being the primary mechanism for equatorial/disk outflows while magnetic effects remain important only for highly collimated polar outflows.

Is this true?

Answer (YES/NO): NO